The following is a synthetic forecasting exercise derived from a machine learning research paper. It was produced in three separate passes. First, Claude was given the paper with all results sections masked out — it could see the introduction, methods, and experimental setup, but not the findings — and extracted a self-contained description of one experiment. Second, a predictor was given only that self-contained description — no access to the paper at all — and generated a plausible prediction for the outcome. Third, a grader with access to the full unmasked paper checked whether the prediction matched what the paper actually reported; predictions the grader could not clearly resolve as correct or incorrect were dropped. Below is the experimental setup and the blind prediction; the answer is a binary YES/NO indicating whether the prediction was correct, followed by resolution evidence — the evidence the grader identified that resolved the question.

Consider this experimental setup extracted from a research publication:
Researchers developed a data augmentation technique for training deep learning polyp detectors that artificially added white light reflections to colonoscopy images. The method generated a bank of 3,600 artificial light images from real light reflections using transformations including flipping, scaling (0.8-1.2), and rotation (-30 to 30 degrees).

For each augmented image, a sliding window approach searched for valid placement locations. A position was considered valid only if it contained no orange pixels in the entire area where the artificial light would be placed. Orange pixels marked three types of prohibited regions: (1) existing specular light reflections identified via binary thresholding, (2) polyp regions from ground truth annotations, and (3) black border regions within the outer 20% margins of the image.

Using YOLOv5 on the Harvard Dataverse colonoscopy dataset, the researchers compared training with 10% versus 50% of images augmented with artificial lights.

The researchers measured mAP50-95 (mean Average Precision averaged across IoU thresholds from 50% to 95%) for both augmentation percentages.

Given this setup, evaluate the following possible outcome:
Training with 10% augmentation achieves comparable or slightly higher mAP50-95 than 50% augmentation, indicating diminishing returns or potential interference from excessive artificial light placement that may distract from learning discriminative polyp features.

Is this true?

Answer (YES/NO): NO